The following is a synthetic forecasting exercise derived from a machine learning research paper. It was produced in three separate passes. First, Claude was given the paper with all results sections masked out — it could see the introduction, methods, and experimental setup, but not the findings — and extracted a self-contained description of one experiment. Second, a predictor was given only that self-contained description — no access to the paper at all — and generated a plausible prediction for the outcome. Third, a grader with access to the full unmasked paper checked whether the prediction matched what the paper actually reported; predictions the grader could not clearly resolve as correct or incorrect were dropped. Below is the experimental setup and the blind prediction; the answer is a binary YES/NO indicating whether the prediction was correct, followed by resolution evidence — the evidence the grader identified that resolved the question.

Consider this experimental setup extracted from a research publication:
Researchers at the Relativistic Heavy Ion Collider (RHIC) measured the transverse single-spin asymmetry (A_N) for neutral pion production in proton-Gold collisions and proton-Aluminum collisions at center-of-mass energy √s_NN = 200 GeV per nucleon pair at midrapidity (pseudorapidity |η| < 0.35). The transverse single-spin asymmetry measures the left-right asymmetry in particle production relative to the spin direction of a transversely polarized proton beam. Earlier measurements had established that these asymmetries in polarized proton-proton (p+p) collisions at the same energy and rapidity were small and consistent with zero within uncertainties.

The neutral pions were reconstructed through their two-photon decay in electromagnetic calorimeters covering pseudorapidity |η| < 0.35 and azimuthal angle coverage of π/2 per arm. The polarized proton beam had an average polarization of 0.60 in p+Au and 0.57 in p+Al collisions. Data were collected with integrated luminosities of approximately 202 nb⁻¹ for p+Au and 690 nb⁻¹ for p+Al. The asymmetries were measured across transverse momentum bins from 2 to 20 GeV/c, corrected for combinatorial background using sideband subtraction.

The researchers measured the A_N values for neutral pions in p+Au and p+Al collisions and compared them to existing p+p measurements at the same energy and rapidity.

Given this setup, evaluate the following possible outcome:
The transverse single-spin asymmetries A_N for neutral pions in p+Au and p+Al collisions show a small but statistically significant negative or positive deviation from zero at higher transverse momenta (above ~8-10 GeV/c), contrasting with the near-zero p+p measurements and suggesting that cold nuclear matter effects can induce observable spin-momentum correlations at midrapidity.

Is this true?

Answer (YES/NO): NO